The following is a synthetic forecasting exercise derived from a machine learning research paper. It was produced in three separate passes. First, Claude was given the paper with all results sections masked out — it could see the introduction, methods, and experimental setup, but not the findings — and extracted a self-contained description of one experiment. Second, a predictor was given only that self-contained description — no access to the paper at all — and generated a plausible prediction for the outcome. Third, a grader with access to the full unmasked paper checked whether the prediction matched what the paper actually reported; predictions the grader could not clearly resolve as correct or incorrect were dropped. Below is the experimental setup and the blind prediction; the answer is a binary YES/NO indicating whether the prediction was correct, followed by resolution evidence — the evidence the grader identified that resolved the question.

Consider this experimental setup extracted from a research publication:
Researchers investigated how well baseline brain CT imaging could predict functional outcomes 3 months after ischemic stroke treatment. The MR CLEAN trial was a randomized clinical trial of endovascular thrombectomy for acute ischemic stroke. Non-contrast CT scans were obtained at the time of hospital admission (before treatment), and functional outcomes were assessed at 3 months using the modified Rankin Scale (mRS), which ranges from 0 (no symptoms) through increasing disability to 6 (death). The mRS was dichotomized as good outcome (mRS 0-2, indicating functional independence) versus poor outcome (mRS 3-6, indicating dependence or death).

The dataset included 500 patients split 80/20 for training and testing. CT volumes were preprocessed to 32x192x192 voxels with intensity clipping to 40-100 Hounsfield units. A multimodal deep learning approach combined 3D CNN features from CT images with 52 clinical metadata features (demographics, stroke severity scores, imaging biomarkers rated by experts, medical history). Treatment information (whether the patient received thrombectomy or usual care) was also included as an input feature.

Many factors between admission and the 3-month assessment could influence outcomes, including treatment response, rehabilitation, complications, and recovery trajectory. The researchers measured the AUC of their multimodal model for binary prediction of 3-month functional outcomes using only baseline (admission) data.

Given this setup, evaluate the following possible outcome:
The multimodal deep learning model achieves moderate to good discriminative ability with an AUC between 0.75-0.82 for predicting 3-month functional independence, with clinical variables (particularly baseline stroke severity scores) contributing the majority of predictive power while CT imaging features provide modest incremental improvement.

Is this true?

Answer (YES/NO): YES